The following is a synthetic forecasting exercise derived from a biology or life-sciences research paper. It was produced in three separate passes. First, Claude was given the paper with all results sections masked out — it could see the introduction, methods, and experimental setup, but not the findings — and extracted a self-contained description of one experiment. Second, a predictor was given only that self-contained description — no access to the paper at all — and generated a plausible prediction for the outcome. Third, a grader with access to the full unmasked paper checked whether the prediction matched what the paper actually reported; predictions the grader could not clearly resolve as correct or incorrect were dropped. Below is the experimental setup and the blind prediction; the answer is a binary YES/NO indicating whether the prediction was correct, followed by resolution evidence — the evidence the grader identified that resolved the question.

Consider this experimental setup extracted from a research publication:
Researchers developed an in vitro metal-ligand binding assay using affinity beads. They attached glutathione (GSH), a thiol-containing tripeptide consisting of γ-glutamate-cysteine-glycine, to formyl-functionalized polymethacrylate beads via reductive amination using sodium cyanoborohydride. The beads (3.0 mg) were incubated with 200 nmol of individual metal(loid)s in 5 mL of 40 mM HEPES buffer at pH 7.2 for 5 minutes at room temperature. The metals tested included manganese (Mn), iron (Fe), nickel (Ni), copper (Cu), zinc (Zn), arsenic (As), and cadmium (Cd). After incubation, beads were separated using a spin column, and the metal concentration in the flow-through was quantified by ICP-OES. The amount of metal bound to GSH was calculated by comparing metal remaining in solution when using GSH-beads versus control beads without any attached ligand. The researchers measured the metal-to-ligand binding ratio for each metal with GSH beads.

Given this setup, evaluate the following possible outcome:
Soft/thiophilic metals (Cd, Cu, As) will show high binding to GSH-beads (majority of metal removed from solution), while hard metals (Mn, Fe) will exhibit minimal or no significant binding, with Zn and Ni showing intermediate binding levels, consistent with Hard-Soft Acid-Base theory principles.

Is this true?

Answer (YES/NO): NO